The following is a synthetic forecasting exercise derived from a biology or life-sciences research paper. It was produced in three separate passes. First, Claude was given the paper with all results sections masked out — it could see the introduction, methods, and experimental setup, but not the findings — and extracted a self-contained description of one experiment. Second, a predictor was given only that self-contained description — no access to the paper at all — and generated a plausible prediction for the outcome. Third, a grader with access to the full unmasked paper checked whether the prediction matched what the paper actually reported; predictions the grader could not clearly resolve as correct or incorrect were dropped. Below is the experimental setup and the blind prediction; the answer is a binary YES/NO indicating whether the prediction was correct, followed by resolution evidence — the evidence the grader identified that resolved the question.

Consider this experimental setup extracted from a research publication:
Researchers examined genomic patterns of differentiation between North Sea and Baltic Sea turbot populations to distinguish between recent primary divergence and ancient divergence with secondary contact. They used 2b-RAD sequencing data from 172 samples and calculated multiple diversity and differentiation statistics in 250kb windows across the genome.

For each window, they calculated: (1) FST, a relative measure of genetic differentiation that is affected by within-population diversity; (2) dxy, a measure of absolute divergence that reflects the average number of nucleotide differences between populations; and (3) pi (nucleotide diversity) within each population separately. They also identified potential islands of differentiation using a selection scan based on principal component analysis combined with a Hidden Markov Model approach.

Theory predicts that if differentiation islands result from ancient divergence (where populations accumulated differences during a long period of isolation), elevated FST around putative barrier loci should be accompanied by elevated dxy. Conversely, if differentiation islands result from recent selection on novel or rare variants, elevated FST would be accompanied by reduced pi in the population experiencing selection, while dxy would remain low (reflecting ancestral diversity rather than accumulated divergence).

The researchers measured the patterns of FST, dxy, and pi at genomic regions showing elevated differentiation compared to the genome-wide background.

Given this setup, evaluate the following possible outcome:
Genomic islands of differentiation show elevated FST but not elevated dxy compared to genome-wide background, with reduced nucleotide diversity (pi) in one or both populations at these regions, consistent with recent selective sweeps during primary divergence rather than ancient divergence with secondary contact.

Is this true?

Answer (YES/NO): YES